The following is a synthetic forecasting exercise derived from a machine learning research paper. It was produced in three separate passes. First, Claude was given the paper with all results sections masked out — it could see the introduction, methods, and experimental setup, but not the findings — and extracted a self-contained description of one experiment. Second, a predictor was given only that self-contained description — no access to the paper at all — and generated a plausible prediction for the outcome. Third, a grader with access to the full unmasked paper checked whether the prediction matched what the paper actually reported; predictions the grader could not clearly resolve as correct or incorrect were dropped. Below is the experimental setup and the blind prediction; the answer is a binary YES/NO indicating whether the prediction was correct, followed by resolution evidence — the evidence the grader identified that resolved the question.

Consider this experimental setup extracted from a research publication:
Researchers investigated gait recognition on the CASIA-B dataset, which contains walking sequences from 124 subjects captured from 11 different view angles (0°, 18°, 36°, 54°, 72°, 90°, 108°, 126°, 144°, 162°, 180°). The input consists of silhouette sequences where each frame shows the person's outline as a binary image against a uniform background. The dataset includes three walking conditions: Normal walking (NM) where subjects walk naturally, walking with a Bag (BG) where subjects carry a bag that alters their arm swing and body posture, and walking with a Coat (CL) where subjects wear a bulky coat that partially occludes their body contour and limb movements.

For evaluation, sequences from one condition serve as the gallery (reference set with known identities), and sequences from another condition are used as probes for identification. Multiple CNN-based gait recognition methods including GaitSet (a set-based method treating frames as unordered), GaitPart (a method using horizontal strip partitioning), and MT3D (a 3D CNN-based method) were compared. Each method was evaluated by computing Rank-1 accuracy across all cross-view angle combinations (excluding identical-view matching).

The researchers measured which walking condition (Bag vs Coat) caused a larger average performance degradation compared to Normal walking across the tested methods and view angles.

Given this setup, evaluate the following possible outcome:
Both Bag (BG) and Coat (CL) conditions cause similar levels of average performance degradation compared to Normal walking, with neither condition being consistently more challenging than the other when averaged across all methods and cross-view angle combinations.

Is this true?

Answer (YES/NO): NO